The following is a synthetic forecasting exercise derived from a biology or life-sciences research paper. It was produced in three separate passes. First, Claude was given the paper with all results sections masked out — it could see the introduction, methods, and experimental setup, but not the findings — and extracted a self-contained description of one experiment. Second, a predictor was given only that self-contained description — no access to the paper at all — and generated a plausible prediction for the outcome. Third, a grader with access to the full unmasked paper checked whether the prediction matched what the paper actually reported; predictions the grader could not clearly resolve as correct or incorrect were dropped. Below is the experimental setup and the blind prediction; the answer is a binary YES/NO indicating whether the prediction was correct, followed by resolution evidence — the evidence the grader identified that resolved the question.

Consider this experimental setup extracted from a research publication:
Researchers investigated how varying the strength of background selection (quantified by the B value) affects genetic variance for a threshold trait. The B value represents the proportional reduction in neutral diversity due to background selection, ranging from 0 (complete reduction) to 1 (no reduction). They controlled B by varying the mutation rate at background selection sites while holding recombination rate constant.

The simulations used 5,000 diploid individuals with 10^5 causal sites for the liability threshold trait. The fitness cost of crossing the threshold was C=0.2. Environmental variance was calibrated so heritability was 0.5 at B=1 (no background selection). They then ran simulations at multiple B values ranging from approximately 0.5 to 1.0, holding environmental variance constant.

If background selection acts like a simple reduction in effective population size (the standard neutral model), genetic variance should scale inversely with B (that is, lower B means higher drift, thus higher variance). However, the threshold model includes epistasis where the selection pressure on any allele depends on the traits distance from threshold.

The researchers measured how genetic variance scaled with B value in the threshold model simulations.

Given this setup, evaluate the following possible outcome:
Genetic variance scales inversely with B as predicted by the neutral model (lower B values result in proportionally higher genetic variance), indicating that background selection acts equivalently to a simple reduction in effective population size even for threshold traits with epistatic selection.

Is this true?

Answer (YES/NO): NO